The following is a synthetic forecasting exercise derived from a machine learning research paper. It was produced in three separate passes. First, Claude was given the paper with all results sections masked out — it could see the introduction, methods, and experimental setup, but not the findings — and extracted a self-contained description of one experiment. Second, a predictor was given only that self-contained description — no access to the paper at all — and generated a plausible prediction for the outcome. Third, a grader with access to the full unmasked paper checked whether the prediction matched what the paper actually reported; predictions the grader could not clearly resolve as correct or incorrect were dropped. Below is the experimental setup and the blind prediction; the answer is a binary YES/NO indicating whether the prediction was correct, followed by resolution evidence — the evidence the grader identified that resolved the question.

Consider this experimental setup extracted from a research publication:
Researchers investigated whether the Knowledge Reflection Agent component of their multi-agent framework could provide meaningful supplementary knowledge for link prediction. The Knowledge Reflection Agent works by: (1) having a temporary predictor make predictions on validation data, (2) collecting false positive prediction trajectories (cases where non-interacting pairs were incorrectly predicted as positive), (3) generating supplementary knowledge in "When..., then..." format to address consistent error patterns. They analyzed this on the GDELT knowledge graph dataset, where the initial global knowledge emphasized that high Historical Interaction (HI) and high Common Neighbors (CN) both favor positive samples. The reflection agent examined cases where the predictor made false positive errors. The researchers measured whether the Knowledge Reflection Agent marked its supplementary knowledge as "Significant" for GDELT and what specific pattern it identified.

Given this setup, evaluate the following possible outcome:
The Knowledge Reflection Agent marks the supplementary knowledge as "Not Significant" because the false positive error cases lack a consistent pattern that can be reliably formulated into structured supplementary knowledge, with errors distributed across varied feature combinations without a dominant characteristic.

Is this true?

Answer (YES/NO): NO